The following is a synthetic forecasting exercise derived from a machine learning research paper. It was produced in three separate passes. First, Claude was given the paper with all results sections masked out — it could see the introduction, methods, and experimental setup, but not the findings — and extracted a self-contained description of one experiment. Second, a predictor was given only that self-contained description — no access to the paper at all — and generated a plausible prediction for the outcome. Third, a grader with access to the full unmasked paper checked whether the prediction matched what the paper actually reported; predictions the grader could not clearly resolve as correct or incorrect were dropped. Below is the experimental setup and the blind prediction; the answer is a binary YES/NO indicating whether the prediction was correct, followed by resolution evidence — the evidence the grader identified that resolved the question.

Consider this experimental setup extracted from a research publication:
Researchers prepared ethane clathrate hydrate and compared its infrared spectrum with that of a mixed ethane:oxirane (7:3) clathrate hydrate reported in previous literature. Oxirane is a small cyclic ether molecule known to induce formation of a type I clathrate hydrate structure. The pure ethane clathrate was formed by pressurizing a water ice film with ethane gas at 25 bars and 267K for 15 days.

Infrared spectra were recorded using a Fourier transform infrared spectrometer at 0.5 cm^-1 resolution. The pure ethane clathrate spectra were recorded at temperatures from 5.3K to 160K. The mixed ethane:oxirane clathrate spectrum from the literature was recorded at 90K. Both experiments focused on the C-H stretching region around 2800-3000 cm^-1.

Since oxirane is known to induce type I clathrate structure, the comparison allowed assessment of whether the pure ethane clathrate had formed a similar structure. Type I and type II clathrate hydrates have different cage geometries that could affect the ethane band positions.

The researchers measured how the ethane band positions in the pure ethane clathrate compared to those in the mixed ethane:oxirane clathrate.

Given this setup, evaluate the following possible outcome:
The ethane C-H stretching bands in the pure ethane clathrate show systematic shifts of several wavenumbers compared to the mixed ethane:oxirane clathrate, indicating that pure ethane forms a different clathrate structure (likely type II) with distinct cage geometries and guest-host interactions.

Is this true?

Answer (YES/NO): NO